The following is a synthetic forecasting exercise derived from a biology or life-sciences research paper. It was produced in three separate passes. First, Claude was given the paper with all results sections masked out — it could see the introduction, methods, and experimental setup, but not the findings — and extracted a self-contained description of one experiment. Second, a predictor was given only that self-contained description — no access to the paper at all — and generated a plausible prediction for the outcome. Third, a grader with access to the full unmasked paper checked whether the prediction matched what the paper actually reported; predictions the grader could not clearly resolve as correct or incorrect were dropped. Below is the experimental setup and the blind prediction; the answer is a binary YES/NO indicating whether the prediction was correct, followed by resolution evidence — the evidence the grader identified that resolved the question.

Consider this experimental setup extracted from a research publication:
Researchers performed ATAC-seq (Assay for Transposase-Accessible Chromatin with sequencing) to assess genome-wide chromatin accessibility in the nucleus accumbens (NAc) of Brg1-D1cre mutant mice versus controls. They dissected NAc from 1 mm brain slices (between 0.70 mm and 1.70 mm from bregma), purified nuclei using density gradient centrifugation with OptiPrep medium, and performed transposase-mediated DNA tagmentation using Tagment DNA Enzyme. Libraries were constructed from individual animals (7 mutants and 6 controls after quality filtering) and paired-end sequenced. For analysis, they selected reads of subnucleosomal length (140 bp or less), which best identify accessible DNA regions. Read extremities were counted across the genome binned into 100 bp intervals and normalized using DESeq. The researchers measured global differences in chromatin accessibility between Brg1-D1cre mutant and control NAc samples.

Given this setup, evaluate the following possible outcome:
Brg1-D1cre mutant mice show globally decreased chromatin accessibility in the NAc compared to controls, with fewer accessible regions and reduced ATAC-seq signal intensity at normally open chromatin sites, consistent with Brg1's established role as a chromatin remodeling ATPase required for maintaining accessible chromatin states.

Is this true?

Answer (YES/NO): YES